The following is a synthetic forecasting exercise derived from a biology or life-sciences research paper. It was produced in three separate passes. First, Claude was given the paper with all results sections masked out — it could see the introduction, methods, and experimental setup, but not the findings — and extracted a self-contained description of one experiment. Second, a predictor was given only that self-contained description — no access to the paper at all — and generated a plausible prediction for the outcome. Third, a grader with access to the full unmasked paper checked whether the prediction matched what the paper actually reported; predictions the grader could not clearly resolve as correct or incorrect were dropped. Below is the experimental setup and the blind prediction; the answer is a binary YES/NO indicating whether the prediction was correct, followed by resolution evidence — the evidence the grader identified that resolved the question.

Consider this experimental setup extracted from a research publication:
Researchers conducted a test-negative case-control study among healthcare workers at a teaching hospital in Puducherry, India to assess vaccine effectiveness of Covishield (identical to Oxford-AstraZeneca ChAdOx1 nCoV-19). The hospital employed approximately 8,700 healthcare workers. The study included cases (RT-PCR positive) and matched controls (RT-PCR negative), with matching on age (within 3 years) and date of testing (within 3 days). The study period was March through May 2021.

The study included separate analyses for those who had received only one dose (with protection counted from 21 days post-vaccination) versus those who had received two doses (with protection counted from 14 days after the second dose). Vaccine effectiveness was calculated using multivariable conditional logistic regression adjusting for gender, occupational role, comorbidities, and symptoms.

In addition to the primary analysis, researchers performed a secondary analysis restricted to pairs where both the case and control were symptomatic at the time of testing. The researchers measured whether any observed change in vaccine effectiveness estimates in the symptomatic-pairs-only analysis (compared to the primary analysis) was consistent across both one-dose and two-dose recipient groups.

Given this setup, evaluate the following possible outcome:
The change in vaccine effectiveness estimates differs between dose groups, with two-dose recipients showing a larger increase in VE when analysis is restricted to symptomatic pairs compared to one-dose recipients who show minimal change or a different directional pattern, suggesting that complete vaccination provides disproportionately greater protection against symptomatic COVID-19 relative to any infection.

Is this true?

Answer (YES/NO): NO